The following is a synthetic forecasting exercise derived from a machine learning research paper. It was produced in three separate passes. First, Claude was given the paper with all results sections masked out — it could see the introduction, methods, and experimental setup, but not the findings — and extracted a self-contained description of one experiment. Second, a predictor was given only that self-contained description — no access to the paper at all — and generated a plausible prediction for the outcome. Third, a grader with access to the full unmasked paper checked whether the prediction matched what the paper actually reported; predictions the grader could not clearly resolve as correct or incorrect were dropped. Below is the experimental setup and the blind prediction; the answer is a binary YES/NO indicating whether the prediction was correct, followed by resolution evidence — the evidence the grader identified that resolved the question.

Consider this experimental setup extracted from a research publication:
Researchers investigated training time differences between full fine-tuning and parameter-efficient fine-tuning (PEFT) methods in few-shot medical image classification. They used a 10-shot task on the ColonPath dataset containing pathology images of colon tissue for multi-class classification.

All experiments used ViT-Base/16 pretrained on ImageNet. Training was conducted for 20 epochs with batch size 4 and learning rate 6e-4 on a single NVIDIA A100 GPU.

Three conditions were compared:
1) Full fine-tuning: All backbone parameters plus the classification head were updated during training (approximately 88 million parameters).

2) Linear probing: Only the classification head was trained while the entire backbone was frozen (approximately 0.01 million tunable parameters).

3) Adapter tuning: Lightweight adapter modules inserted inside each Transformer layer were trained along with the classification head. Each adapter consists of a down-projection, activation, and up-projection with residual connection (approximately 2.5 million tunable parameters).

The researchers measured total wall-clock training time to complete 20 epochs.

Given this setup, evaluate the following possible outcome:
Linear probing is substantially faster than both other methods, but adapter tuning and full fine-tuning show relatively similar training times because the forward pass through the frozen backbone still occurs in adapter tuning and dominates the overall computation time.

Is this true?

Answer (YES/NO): NO